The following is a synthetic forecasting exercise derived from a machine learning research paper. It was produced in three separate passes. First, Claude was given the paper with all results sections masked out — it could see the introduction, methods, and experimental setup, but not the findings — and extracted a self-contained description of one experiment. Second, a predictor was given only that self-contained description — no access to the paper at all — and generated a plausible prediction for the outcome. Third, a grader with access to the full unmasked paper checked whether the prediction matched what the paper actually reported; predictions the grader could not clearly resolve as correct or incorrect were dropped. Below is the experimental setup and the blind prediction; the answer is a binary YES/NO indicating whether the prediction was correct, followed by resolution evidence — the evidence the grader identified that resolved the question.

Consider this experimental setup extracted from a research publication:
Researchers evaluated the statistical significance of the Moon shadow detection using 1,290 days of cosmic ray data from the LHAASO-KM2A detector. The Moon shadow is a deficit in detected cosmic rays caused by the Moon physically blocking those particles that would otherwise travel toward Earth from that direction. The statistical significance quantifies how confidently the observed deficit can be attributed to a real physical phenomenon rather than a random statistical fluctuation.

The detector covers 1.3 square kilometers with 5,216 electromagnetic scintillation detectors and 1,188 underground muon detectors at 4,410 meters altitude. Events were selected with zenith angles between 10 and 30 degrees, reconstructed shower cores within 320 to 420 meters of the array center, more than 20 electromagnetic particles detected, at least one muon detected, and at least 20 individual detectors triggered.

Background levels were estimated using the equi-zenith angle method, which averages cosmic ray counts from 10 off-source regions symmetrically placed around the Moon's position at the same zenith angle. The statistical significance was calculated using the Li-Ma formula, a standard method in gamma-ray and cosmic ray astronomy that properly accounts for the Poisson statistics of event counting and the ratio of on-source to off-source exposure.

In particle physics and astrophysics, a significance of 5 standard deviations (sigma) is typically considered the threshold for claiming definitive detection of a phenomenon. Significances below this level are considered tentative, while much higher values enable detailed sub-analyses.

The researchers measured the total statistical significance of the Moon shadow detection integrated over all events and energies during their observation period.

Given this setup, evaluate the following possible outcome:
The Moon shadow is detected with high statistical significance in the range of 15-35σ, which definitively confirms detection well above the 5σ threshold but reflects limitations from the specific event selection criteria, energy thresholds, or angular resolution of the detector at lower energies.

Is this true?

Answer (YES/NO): NO